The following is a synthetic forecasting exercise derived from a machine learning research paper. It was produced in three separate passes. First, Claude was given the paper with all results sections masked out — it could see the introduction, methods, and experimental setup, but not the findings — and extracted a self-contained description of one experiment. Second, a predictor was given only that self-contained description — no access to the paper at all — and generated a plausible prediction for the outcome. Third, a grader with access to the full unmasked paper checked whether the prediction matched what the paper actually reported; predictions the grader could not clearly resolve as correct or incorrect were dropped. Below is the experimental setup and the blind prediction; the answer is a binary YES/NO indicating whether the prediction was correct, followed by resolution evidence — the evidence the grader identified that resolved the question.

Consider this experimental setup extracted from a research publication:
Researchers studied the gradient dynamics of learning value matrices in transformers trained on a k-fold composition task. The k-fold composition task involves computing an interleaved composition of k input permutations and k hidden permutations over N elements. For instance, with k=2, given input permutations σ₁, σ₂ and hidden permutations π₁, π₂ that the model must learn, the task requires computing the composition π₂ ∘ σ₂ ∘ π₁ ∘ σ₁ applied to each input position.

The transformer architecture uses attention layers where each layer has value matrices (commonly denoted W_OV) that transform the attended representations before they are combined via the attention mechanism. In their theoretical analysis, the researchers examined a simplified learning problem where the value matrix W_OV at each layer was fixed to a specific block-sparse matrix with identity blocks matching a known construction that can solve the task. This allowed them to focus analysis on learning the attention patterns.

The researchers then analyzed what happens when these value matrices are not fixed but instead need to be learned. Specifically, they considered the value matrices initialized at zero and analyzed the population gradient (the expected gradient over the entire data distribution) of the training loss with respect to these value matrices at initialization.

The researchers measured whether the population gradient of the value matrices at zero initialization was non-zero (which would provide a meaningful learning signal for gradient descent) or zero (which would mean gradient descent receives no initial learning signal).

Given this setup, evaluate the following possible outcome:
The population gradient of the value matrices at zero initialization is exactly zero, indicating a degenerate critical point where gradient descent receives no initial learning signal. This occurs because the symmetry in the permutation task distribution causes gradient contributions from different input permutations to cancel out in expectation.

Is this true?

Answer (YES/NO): YES